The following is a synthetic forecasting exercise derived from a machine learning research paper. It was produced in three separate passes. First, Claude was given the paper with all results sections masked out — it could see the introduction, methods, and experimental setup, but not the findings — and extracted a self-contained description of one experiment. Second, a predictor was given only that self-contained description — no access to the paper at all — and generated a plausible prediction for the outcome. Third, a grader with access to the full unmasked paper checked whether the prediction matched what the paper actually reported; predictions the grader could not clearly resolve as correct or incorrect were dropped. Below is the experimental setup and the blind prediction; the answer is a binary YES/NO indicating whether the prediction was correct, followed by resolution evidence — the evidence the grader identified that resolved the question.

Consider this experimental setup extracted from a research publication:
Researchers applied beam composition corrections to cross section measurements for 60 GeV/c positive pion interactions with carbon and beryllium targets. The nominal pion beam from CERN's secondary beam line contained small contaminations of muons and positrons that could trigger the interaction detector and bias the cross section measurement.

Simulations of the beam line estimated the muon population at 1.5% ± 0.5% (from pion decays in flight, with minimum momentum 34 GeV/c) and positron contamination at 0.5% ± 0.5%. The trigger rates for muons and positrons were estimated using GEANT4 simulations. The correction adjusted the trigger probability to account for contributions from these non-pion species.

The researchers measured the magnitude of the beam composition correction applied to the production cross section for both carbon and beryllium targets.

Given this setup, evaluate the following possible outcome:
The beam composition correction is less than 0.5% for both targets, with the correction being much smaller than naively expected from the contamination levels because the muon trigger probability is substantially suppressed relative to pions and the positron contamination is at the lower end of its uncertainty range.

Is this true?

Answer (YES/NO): NO